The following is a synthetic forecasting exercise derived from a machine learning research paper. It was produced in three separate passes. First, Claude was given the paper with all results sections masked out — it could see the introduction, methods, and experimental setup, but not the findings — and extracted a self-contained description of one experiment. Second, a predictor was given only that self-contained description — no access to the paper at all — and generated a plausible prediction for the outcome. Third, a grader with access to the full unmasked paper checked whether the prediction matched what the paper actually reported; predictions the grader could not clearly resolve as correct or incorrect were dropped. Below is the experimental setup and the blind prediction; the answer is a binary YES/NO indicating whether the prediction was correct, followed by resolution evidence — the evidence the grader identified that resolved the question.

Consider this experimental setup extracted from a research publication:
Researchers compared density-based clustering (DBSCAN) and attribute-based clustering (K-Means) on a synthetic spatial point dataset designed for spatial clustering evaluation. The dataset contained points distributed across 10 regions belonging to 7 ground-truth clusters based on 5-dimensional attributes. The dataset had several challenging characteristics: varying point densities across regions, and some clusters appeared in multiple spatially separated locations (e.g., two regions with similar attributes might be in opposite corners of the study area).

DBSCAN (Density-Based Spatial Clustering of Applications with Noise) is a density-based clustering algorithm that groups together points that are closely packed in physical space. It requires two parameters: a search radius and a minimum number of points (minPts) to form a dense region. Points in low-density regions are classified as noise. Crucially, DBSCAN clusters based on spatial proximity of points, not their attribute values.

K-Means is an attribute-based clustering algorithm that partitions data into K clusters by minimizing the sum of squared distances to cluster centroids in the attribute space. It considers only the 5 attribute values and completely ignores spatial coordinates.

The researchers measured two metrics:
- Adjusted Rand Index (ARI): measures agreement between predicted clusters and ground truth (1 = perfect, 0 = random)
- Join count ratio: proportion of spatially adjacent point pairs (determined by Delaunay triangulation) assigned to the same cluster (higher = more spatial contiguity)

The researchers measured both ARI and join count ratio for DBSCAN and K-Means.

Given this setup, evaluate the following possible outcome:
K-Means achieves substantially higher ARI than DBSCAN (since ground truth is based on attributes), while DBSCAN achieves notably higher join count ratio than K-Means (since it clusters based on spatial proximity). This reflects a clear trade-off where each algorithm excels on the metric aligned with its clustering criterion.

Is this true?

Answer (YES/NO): YES